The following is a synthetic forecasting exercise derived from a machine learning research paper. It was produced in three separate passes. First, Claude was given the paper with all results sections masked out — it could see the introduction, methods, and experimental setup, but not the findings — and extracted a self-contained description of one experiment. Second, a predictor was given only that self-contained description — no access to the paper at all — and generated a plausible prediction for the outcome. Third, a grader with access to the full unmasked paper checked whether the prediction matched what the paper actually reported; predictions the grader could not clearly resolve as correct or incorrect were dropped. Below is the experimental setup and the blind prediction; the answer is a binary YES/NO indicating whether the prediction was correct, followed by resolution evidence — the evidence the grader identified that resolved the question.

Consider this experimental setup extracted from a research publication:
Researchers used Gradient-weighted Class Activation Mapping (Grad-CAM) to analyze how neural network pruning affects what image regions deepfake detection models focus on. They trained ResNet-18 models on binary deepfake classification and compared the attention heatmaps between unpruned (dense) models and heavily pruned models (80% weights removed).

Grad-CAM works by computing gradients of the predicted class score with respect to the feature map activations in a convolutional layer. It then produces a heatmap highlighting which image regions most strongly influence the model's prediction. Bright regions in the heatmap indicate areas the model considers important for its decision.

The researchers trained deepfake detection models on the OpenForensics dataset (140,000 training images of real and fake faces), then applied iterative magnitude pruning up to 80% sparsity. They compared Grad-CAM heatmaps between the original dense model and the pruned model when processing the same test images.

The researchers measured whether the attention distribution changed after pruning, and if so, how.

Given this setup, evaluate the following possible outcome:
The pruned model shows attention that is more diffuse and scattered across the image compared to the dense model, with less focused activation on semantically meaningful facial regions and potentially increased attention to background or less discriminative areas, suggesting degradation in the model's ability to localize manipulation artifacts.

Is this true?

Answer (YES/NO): NO